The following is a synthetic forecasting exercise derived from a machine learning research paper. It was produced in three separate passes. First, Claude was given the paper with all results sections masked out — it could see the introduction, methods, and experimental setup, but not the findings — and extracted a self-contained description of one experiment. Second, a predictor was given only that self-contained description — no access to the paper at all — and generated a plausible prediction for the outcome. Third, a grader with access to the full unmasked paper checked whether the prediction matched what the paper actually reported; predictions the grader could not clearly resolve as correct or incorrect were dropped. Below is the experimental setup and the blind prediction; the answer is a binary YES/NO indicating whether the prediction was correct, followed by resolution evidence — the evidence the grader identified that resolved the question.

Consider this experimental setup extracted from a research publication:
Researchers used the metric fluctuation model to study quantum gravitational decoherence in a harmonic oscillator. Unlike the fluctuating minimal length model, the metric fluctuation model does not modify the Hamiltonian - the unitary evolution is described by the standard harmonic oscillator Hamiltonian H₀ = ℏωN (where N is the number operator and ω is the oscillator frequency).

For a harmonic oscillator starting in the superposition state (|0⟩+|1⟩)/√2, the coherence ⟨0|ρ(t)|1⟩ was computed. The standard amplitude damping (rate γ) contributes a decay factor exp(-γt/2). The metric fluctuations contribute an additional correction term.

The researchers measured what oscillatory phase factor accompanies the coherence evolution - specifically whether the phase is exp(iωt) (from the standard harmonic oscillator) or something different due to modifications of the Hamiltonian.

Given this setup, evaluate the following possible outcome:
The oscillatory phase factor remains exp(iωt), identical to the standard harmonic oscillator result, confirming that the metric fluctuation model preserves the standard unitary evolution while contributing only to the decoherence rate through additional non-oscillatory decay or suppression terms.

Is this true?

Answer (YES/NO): YES